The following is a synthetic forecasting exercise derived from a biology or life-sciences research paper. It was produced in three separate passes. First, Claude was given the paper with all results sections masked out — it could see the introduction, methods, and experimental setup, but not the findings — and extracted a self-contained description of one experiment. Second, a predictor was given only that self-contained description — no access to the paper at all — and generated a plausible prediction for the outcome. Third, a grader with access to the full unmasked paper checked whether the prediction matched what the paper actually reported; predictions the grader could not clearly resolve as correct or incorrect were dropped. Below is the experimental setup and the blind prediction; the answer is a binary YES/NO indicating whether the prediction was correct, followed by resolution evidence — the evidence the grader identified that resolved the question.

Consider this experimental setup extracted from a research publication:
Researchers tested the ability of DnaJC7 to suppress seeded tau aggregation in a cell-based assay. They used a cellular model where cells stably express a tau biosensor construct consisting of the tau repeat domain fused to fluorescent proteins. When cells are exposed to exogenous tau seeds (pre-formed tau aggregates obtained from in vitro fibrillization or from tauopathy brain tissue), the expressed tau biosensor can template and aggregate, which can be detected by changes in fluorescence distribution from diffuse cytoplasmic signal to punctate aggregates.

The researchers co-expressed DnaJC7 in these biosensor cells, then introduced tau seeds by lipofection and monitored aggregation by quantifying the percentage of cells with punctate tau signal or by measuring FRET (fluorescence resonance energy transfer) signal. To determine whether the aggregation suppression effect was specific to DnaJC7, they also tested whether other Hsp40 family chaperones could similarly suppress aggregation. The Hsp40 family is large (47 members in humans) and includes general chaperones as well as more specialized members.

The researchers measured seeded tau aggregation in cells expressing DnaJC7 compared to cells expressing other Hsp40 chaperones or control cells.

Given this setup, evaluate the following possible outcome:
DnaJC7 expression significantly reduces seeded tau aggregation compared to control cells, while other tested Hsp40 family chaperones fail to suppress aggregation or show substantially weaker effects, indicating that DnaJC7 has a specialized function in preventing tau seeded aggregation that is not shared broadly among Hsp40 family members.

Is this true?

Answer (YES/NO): YES